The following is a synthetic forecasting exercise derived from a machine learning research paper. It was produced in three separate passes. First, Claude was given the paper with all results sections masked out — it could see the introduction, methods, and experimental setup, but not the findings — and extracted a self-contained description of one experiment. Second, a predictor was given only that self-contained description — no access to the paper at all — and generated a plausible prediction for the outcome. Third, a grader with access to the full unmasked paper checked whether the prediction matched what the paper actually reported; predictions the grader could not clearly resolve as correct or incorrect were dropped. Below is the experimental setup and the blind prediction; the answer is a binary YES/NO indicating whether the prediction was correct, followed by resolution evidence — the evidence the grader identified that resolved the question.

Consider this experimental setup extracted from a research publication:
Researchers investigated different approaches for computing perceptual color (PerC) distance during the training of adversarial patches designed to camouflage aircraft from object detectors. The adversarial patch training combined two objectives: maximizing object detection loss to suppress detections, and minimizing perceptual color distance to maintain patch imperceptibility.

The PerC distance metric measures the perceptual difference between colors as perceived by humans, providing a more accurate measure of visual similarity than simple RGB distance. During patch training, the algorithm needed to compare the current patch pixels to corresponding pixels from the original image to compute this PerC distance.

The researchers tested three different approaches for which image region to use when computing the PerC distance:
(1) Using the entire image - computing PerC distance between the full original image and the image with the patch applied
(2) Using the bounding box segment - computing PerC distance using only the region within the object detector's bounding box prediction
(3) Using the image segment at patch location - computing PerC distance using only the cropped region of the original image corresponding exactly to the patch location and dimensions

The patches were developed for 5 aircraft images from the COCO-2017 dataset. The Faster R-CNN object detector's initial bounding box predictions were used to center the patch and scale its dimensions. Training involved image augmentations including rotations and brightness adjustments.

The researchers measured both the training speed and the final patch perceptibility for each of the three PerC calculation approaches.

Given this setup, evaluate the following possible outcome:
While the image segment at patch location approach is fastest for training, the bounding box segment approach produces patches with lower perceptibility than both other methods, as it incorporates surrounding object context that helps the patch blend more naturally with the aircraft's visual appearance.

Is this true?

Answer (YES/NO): NO